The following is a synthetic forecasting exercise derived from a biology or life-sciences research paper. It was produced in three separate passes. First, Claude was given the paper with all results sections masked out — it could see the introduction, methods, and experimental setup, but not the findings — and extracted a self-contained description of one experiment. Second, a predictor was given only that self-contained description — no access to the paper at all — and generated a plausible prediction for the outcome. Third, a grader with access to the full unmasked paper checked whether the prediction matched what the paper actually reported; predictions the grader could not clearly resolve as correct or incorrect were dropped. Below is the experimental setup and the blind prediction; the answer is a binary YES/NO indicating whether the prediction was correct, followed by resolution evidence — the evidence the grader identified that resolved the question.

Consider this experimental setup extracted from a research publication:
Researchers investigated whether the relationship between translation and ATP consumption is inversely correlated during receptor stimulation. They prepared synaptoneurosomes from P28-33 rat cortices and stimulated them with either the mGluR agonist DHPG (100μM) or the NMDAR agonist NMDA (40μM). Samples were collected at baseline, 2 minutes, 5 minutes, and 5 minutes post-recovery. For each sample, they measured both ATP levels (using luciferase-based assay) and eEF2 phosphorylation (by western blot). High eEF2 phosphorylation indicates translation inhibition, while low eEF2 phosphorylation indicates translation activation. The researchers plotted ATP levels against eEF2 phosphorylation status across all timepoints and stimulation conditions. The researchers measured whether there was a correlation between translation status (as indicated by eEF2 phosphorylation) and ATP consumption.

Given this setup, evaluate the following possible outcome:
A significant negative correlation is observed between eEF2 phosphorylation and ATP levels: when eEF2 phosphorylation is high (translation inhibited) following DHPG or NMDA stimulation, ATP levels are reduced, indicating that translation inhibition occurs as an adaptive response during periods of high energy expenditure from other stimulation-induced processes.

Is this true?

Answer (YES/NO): NO